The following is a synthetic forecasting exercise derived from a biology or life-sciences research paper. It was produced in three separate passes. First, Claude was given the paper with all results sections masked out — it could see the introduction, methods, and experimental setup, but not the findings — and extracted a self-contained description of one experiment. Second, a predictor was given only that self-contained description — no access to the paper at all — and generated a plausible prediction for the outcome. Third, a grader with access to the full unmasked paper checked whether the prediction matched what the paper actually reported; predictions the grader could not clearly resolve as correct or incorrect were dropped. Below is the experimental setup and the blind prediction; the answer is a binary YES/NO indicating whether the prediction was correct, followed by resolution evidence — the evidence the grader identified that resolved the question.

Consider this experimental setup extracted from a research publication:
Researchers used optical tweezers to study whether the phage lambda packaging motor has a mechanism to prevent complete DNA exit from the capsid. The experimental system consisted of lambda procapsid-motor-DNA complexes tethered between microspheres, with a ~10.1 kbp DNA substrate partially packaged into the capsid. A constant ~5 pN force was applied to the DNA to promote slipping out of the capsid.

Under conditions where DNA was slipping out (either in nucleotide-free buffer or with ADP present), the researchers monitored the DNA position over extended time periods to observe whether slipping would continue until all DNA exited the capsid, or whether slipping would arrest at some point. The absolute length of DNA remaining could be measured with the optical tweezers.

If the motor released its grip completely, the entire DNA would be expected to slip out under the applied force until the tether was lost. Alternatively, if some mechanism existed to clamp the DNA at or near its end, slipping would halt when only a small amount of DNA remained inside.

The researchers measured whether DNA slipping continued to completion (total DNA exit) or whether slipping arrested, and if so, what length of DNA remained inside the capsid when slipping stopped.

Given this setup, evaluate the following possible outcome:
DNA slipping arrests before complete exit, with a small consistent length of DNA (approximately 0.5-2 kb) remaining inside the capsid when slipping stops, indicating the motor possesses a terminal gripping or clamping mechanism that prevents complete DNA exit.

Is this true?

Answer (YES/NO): NO